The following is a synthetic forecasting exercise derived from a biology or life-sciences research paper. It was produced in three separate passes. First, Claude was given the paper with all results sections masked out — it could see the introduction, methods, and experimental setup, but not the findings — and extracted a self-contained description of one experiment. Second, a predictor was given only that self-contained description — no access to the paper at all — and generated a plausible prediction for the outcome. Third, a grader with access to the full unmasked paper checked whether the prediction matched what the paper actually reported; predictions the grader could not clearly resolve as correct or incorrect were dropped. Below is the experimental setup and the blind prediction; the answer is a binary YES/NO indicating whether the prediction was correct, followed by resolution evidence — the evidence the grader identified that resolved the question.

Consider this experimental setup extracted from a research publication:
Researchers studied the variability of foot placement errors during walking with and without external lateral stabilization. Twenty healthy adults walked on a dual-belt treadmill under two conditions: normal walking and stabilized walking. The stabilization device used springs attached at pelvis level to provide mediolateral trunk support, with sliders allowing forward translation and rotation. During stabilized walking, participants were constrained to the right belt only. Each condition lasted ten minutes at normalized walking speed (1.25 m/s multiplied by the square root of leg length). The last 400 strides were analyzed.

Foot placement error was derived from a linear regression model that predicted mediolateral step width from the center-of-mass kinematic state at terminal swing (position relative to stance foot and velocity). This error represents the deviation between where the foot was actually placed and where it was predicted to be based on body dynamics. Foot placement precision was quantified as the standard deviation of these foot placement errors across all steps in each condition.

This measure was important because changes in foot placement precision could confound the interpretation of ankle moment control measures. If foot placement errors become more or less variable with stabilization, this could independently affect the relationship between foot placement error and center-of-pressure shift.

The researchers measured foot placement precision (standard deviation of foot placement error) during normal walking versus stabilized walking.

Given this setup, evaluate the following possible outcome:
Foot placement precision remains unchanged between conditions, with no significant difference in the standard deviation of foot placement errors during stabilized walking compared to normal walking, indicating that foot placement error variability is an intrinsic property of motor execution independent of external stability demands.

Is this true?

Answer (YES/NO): YES